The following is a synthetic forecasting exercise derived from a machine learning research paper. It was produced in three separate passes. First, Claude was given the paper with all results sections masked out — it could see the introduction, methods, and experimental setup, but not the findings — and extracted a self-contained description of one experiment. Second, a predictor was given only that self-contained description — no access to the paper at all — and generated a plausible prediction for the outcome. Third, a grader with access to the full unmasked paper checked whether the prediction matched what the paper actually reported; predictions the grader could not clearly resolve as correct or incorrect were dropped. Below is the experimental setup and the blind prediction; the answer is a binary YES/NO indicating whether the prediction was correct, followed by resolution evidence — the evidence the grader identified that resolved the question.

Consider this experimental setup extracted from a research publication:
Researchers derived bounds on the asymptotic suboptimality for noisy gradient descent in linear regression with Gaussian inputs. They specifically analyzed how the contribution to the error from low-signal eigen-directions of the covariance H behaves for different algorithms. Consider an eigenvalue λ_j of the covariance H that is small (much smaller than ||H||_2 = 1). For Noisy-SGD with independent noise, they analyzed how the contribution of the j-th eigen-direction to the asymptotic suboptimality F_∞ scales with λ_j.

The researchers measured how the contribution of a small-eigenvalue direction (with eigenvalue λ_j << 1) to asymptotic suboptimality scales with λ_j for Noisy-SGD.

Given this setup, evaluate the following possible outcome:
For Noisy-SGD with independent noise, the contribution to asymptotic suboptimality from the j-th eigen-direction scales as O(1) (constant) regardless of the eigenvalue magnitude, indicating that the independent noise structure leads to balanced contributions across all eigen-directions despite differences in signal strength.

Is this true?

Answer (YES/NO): YES